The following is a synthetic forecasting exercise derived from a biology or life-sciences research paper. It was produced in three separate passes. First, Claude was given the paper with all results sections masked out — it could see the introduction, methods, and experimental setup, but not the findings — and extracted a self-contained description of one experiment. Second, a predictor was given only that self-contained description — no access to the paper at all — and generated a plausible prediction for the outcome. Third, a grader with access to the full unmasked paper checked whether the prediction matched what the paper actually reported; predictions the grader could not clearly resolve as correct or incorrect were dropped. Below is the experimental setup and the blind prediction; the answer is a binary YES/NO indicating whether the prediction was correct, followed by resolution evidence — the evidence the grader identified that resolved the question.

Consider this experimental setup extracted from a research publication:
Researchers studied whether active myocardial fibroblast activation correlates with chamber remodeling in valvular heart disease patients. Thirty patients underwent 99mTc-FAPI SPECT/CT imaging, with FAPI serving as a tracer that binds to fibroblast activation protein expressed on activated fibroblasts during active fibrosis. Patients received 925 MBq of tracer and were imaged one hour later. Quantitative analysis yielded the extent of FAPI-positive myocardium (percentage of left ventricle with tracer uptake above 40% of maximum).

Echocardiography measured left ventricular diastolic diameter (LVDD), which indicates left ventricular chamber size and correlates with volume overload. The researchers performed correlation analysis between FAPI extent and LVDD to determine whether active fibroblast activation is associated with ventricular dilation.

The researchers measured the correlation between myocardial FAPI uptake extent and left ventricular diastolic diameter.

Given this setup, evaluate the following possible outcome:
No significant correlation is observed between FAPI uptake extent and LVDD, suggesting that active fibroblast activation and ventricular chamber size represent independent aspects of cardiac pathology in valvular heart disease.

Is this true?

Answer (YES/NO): YES